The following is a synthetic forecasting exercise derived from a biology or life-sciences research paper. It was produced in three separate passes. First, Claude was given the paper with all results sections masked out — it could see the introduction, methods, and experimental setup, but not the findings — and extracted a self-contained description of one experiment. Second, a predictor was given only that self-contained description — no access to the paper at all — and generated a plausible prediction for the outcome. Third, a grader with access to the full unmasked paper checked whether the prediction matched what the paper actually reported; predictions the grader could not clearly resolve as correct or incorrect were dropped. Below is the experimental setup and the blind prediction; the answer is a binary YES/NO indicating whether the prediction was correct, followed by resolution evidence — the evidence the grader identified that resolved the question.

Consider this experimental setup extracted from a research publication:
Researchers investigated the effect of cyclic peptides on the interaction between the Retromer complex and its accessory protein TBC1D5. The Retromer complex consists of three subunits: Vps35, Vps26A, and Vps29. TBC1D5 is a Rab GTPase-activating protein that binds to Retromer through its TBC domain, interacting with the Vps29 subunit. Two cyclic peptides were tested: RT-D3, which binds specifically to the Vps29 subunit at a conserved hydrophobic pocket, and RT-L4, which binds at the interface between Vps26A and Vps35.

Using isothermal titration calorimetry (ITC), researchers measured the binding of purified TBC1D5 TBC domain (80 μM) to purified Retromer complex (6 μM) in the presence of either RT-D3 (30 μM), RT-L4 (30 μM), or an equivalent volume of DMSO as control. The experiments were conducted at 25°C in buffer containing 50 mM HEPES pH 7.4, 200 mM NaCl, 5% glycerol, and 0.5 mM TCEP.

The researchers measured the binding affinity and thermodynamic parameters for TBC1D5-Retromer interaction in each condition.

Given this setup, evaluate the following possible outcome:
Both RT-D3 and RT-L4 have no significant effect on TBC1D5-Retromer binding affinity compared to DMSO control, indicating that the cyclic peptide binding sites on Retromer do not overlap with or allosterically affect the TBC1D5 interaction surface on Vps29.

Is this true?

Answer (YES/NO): NO